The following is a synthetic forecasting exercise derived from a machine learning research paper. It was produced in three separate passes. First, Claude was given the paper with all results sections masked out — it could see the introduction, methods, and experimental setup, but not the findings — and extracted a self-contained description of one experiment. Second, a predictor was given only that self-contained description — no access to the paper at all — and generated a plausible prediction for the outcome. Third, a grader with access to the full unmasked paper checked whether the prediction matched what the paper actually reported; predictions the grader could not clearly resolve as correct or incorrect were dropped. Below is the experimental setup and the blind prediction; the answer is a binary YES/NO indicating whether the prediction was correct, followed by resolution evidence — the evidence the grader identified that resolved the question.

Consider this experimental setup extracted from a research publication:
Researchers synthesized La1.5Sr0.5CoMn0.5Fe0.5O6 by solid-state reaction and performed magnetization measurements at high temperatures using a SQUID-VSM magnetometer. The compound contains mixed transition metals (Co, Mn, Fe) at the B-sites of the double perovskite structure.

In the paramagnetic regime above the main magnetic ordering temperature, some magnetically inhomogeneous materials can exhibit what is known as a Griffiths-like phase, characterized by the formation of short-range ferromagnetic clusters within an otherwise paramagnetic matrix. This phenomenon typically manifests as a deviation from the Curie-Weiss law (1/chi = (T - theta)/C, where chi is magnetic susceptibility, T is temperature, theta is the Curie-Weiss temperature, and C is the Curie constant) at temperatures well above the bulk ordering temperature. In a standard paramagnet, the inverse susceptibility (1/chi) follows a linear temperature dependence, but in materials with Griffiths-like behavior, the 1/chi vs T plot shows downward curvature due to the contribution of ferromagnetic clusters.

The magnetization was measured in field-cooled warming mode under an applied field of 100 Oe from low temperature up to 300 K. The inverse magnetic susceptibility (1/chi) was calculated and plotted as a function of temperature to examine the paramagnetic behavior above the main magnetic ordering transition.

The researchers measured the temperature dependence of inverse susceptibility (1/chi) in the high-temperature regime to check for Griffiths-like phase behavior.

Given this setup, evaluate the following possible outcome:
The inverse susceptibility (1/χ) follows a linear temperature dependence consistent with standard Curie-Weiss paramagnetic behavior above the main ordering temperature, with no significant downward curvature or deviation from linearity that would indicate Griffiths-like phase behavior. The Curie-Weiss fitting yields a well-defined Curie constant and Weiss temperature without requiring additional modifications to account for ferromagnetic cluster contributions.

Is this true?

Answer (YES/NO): NO